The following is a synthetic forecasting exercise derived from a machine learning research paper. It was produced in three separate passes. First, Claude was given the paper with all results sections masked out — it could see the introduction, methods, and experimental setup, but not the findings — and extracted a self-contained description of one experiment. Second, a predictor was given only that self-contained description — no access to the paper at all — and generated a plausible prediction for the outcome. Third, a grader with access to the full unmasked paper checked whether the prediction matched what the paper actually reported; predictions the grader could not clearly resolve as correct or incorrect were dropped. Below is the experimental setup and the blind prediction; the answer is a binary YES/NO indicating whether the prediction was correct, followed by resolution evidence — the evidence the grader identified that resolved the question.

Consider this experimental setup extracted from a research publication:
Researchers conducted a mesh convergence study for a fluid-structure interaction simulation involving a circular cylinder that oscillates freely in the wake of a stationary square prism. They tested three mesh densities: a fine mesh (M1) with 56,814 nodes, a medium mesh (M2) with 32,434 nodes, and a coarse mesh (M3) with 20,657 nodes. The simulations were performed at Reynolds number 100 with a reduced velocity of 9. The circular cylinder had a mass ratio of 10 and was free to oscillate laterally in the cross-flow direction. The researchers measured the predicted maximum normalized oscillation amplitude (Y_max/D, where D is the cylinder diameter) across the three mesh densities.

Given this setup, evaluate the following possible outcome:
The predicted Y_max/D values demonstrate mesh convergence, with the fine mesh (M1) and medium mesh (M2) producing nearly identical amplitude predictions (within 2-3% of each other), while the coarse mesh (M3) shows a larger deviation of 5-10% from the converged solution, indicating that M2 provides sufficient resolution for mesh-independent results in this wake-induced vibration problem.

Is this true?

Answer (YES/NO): NO